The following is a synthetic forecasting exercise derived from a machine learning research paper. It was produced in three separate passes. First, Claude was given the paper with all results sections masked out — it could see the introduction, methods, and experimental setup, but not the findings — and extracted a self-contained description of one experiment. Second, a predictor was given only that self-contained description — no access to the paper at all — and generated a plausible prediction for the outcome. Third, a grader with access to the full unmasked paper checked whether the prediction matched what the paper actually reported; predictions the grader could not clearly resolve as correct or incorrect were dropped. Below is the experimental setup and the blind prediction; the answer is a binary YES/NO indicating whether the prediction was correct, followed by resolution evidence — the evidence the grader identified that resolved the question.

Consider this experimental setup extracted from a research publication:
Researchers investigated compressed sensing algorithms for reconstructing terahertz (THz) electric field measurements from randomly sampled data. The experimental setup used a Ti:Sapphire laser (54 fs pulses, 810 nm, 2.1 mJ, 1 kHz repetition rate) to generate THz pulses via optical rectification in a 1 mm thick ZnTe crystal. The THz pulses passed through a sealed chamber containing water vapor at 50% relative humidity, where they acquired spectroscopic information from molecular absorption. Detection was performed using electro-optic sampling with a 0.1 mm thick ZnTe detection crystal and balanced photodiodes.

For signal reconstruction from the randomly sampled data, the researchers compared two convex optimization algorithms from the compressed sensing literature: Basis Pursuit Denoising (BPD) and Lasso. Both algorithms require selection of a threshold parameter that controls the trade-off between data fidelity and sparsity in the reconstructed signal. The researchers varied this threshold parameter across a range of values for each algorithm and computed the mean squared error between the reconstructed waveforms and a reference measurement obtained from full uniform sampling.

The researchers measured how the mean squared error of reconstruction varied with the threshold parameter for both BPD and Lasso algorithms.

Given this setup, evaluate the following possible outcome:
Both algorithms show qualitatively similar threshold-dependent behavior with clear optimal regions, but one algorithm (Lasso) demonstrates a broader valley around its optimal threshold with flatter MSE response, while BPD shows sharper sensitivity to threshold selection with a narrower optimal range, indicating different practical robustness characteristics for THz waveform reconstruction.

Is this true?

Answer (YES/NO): NO